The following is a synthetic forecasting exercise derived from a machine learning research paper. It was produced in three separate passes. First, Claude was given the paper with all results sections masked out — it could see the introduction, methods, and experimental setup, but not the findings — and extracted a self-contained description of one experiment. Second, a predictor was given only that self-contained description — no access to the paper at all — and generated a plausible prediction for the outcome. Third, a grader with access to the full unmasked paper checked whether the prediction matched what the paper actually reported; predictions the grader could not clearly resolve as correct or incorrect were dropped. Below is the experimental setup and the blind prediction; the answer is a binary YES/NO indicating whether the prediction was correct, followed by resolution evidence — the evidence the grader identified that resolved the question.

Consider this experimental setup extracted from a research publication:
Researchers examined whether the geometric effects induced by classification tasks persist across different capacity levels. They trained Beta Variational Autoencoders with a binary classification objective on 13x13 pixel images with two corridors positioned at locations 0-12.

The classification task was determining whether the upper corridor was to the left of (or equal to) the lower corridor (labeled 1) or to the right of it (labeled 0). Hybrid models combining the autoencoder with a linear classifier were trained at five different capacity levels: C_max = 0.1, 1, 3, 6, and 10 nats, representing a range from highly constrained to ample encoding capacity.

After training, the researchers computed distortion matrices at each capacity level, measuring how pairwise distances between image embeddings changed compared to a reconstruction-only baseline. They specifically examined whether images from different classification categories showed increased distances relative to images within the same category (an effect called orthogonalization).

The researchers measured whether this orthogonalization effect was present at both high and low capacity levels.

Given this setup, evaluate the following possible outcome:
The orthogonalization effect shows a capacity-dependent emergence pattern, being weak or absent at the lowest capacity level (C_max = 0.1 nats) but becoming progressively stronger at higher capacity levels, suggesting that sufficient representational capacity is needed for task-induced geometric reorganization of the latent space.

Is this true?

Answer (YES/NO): NO